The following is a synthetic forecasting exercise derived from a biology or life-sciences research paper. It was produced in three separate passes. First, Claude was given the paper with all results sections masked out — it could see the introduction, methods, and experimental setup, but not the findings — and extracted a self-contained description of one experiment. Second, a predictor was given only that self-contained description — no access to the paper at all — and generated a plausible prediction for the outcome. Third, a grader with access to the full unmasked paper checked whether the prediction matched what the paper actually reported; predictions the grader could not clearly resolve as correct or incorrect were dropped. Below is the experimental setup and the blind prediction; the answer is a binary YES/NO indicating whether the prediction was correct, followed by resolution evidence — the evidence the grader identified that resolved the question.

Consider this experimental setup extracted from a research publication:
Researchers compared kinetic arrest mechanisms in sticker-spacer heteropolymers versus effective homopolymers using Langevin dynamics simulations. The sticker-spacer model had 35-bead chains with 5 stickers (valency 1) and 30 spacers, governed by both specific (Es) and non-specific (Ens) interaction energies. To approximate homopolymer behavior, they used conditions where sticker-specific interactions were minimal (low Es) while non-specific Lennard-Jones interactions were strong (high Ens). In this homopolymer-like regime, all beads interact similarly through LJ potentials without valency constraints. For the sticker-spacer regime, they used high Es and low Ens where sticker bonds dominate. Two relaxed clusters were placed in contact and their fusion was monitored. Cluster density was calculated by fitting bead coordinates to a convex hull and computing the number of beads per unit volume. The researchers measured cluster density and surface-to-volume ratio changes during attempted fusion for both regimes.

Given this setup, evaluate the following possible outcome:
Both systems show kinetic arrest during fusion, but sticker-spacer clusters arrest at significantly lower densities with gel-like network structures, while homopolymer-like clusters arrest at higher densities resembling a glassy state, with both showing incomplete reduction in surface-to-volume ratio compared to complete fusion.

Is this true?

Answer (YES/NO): NO